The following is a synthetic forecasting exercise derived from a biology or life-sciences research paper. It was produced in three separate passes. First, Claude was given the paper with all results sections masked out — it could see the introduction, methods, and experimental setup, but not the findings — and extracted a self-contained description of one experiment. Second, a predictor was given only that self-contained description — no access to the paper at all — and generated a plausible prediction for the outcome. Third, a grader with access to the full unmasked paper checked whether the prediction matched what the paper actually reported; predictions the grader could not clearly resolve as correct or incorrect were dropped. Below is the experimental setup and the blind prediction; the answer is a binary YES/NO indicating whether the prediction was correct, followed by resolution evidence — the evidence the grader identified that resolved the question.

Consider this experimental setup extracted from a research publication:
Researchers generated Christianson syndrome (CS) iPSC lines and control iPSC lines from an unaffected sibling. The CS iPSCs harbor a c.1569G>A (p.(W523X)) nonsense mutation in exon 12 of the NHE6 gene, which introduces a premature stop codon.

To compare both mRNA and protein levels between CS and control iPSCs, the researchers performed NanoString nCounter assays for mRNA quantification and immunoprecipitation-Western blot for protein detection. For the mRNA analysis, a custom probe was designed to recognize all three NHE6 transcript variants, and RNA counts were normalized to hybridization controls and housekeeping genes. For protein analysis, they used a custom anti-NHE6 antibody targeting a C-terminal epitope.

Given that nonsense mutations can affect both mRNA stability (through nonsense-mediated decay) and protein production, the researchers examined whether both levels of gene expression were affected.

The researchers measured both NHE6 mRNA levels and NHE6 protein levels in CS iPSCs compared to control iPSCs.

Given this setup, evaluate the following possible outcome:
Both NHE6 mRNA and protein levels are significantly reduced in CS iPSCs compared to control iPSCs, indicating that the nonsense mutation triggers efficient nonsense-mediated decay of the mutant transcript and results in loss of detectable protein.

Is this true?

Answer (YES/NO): YES